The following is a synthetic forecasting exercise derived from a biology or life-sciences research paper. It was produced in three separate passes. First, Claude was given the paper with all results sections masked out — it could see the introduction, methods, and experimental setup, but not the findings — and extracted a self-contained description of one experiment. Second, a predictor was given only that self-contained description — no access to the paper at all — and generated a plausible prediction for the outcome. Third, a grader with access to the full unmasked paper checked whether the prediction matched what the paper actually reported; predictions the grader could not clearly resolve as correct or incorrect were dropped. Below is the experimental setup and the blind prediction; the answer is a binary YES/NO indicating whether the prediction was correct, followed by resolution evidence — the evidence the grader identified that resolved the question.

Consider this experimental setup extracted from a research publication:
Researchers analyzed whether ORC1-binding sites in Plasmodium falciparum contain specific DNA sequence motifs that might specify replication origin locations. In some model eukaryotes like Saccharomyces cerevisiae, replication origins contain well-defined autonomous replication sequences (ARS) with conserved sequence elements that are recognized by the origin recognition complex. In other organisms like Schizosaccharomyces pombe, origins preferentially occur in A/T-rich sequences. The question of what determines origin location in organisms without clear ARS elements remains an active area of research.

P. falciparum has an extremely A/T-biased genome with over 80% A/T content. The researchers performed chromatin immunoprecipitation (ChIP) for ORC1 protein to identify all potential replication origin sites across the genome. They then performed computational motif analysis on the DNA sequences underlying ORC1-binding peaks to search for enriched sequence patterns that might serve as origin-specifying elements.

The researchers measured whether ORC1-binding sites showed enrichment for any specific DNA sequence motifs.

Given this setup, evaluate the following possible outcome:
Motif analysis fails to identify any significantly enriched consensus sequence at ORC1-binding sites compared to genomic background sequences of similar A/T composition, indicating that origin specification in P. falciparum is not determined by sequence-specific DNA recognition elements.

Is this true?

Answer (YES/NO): YES